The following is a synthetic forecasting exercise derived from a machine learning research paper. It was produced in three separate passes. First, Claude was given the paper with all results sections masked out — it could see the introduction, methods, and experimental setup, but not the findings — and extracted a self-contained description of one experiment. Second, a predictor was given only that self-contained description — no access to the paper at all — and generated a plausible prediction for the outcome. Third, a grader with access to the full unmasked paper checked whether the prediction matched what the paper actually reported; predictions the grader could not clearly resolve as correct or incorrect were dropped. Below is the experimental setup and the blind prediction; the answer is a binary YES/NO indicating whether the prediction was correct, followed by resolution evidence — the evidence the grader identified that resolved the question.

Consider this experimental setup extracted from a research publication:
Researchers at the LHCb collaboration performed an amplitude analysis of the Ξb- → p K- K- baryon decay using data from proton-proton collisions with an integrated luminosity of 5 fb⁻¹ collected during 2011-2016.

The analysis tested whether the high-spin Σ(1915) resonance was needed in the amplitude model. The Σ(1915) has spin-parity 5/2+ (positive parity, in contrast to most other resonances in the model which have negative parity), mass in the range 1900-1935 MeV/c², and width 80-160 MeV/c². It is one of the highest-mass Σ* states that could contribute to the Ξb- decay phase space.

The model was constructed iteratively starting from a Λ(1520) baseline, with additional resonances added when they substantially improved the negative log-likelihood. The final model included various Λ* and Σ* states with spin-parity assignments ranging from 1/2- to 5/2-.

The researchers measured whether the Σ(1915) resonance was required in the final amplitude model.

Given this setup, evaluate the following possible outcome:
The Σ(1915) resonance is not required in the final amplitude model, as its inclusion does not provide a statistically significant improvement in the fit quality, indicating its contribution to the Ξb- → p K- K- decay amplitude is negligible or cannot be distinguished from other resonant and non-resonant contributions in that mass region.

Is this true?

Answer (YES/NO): NO